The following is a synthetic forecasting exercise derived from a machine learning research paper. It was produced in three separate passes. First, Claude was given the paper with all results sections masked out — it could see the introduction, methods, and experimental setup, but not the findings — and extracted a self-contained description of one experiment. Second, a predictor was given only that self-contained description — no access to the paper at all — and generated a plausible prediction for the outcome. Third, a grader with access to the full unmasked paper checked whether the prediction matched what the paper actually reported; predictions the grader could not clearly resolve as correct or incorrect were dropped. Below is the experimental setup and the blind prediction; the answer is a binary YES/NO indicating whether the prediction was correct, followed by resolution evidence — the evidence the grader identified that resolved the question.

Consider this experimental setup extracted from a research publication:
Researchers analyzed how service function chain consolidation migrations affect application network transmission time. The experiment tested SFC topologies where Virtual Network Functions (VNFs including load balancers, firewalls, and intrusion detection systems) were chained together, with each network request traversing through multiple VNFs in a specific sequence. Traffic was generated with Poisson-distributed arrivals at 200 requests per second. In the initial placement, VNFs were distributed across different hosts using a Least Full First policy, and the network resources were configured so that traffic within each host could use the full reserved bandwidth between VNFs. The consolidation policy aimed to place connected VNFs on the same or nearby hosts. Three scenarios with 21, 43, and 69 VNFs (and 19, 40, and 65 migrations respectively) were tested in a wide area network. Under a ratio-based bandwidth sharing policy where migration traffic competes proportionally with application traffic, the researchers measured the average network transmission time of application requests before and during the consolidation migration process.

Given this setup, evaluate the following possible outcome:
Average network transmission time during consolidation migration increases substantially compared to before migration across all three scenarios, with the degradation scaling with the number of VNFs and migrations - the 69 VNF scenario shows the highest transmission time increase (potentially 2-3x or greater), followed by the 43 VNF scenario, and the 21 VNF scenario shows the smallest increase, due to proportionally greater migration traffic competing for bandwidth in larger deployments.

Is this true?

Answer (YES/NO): NO